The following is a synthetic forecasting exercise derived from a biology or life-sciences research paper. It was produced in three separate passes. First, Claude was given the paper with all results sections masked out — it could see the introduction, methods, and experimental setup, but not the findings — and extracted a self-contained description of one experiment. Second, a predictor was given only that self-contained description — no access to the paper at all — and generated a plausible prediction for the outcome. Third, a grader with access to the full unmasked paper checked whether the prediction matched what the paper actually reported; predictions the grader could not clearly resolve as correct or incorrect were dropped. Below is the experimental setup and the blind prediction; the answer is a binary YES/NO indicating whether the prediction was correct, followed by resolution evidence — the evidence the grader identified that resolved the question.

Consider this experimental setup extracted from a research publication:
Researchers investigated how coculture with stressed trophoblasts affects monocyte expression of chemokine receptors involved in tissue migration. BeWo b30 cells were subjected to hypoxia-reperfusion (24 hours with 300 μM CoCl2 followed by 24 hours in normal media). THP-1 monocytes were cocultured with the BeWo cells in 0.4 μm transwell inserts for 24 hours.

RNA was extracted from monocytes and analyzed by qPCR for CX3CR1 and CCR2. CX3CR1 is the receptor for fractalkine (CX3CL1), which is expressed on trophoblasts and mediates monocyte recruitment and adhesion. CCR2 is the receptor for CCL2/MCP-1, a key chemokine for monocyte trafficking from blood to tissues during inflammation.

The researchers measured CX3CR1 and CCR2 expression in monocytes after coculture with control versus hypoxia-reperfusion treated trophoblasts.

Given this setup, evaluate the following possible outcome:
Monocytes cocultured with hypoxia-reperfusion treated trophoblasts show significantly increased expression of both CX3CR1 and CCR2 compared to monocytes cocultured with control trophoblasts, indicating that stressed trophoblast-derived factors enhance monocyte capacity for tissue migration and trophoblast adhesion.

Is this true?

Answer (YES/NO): NO